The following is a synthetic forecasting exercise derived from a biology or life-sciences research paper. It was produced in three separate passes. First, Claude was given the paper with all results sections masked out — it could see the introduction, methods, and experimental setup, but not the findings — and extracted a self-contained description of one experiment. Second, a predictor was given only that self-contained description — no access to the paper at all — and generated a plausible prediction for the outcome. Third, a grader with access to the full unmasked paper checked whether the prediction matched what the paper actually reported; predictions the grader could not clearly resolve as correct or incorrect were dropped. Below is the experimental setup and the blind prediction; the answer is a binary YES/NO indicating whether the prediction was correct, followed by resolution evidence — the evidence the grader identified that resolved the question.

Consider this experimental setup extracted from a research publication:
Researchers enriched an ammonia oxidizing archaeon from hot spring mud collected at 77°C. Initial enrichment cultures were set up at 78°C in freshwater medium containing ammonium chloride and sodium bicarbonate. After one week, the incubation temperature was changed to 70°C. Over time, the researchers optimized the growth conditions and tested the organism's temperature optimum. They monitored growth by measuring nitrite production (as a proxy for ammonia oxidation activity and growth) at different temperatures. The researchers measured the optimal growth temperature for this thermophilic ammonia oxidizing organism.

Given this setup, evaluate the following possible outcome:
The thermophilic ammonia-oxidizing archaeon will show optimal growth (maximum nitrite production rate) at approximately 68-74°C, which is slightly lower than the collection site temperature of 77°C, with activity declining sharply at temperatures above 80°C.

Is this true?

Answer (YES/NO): NO